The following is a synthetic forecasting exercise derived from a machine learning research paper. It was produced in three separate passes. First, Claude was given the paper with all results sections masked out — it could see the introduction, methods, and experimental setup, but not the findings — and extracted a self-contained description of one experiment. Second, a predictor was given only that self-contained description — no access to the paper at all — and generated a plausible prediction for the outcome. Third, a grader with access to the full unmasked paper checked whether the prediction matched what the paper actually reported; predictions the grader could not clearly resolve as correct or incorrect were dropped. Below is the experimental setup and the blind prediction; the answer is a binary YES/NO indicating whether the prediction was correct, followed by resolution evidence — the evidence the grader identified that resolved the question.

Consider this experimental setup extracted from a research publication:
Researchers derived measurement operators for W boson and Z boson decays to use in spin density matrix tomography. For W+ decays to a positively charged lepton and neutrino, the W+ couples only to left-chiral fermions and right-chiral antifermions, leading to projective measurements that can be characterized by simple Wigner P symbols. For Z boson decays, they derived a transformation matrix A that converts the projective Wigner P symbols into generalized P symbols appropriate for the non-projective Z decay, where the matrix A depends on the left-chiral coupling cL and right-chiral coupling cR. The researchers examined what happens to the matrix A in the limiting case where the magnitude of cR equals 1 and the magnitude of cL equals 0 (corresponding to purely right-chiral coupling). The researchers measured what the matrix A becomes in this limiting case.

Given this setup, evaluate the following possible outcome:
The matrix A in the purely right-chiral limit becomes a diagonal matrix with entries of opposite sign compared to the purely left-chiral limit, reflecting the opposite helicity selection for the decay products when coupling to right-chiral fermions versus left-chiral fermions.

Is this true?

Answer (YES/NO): NO